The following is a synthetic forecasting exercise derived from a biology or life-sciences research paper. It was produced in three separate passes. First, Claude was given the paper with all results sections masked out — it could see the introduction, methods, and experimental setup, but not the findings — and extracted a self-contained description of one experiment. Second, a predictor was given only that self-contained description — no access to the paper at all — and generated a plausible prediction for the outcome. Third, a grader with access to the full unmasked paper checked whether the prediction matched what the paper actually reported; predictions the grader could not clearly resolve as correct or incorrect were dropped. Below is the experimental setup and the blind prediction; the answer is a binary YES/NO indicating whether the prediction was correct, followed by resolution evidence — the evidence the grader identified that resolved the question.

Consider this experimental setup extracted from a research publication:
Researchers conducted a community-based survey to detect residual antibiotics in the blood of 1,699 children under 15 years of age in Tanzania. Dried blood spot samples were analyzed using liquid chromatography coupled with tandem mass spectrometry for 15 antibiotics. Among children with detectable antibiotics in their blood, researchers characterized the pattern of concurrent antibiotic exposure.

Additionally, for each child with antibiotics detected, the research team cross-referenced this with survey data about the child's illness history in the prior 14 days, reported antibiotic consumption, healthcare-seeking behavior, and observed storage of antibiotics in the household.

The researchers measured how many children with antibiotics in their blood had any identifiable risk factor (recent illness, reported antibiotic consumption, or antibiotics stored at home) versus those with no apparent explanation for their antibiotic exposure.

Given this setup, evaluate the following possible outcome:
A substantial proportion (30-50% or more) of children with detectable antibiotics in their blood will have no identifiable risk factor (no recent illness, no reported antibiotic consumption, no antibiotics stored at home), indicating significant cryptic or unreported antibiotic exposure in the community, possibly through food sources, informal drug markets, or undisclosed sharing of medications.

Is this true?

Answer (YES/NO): YES